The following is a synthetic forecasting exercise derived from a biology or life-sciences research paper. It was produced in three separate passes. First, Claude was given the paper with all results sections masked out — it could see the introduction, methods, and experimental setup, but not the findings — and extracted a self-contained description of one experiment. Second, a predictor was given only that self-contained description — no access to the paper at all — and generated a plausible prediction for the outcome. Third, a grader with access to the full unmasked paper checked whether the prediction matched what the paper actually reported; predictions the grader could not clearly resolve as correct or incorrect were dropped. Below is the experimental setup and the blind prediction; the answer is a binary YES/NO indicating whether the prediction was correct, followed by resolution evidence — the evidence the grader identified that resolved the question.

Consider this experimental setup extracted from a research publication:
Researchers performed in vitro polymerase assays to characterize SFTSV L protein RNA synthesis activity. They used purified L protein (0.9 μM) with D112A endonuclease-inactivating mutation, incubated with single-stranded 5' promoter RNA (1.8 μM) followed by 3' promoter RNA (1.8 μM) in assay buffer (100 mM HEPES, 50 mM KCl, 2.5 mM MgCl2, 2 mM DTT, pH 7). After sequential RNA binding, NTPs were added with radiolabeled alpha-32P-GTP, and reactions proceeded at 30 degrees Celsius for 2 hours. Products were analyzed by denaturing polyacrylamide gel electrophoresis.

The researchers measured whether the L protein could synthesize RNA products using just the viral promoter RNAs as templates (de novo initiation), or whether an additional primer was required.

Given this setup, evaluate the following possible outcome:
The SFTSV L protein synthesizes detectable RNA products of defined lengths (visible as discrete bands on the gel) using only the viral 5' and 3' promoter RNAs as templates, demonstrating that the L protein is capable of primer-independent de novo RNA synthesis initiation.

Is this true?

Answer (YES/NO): YES